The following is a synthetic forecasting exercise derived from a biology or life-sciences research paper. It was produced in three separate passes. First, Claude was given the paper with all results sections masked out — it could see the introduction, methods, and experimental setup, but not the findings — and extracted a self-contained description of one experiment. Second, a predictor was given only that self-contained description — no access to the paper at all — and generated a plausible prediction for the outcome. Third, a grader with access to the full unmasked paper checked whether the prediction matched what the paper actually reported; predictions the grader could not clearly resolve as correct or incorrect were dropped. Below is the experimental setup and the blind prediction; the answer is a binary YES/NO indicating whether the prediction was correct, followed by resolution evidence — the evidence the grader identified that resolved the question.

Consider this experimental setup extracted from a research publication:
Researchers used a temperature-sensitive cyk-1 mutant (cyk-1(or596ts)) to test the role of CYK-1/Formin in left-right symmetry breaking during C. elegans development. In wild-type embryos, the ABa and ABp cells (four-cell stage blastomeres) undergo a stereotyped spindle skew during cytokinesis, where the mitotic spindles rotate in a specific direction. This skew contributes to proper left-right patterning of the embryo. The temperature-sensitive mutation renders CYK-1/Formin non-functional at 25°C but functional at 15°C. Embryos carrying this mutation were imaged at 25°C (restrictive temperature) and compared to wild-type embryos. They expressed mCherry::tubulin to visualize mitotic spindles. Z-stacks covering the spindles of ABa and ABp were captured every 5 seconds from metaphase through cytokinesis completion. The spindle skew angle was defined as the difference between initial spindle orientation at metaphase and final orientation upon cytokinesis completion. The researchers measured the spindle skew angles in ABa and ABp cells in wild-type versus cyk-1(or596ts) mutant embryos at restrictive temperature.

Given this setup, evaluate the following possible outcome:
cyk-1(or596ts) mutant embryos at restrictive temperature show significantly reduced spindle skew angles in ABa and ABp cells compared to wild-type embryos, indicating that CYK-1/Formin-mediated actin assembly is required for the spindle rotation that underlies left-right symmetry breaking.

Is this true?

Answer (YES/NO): YES